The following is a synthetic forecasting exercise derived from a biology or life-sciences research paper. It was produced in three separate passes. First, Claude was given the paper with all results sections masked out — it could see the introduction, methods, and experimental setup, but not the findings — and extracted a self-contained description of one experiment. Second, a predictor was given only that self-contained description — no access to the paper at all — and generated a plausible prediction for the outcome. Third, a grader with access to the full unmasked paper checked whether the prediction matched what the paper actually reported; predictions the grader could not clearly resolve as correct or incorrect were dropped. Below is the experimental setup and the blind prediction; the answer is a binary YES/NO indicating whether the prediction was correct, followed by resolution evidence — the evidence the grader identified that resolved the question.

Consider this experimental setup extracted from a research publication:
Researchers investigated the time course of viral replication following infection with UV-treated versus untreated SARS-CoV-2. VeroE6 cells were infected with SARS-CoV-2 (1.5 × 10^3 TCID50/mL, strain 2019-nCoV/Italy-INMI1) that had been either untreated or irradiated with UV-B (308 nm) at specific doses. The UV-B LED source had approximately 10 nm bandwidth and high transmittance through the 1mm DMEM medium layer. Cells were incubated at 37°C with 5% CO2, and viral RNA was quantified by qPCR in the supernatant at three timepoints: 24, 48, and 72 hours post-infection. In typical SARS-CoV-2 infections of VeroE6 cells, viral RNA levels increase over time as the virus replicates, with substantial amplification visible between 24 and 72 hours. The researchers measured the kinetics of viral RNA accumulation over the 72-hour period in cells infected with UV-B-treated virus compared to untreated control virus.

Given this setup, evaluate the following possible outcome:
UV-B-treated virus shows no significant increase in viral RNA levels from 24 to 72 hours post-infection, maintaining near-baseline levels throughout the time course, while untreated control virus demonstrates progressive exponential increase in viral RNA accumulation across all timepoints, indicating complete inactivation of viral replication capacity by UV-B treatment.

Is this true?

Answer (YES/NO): YES